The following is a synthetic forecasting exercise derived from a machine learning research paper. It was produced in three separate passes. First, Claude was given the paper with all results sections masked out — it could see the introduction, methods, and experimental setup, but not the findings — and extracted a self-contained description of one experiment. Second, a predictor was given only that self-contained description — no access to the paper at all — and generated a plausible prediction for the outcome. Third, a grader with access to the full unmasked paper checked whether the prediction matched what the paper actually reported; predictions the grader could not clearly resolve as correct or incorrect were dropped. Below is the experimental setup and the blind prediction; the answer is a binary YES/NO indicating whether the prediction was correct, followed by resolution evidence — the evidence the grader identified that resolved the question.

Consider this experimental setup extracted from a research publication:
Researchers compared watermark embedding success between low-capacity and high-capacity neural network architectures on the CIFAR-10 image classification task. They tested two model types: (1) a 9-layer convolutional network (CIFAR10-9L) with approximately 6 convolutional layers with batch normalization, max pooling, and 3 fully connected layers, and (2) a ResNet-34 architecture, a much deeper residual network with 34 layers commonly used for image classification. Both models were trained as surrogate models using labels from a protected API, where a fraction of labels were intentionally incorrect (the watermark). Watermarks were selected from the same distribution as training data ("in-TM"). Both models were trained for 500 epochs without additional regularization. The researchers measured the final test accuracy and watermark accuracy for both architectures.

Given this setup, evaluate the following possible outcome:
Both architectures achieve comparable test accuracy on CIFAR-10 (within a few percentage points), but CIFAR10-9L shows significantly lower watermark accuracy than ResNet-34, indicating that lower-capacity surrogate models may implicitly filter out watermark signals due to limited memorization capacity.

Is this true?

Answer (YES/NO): NO